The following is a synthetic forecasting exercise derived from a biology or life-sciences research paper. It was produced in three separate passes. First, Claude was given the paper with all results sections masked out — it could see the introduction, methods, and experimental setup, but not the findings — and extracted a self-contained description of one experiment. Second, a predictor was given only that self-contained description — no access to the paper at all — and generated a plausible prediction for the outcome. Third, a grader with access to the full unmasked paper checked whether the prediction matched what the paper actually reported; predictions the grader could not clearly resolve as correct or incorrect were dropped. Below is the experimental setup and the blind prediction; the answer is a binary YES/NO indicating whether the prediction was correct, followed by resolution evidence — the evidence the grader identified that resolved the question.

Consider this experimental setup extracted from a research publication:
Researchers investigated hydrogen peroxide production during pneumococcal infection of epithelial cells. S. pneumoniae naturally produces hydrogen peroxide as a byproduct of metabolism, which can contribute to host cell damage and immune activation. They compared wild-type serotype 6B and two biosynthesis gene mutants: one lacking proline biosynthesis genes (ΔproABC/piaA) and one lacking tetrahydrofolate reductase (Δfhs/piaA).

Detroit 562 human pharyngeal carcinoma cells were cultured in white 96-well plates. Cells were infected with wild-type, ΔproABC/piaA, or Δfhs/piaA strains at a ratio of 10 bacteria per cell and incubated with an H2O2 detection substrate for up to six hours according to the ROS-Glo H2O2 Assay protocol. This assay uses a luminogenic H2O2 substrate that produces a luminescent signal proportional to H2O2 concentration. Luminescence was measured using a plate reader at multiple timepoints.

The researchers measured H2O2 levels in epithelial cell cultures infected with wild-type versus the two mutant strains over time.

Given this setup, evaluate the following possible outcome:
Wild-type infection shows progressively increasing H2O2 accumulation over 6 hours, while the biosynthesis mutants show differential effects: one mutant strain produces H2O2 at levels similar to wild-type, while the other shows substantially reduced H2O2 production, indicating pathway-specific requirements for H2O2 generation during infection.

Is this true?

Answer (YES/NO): NO